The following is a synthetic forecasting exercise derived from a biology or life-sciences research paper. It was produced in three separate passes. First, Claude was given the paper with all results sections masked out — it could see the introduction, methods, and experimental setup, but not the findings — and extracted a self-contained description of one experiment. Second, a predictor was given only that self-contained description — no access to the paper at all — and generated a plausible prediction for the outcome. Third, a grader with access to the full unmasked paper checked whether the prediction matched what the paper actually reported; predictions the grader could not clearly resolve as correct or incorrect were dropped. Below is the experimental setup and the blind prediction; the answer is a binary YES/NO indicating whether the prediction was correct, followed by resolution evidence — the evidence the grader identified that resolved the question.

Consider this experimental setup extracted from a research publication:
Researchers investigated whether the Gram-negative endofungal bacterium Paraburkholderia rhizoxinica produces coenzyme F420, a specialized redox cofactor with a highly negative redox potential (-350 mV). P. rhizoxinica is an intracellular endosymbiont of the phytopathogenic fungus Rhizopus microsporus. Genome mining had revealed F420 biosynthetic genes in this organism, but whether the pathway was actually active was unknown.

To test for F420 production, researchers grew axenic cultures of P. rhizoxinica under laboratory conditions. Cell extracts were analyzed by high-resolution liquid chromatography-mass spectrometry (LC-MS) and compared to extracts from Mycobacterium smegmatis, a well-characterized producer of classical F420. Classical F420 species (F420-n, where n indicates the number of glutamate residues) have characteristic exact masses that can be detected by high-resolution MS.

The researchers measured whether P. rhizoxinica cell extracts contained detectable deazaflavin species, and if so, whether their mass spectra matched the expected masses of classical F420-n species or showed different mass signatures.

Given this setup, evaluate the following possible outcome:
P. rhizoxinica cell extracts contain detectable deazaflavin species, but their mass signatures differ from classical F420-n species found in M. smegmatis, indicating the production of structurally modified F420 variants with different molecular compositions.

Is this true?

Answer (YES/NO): YES